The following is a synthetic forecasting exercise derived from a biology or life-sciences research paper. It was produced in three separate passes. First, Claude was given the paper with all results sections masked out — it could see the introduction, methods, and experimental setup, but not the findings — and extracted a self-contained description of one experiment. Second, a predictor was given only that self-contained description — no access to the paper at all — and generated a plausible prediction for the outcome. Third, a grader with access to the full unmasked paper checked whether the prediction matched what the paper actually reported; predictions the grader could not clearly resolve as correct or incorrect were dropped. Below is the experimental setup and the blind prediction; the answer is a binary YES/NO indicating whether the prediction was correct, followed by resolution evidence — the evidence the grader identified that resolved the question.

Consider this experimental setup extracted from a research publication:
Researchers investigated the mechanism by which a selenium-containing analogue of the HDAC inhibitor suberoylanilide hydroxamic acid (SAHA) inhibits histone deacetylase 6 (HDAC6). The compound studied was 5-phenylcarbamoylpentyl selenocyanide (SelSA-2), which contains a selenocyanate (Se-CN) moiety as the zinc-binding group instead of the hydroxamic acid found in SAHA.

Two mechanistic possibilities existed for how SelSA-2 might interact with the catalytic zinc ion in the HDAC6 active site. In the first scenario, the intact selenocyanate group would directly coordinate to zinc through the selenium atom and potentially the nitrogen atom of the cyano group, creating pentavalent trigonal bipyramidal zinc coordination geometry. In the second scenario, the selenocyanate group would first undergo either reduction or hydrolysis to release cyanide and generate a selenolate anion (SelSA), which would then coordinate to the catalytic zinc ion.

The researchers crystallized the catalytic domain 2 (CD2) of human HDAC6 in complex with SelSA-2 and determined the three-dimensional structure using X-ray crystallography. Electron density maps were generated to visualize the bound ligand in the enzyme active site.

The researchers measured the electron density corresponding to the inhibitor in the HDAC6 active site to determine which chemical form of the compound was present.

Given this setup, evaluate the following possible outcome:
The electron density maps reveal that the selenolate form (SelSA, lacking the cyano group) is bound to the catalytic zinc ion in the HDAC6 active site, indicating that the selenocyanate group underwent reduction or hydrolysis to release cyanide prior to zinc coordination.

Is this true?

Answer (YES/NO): YES